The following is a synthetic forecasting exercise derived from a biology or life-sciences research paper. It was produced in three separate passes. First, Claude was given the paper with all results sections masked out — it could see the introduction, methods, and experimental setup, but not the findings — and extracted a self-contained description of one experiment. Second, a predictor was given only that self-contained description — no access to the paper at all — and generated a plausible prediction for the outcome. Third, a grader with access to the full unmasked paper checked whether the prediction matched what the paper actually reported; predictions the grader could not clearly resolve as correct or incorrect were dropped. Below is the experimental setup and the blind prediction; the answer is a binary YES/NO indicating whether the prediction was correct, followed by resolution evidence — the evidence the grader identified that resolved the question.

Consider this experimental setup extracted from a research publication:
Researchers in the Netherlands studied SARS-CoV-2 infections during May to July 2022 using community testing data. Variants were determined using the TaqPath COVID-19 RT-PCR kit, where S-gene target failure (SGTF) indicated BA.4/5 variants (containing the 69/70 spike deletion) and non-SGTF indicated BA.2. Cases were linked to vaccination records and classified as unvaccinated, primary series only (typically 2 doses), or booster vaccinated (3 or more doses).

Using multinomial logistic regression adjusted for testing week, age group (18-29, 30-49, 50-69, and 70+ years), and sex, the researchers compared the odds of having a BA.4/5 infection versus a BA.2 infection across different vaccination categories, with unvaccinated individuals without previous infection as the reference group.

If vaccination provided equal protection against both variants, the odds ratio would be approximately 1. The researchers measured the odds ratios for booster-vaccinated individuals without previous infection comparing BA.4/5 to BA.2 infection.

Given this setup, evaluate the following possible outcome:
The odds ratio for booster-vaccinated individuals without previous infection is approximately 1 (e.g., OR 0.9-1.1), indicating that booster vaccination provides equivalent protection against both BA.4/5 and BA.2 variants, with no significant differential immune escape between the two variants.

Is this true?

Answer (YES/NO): YES